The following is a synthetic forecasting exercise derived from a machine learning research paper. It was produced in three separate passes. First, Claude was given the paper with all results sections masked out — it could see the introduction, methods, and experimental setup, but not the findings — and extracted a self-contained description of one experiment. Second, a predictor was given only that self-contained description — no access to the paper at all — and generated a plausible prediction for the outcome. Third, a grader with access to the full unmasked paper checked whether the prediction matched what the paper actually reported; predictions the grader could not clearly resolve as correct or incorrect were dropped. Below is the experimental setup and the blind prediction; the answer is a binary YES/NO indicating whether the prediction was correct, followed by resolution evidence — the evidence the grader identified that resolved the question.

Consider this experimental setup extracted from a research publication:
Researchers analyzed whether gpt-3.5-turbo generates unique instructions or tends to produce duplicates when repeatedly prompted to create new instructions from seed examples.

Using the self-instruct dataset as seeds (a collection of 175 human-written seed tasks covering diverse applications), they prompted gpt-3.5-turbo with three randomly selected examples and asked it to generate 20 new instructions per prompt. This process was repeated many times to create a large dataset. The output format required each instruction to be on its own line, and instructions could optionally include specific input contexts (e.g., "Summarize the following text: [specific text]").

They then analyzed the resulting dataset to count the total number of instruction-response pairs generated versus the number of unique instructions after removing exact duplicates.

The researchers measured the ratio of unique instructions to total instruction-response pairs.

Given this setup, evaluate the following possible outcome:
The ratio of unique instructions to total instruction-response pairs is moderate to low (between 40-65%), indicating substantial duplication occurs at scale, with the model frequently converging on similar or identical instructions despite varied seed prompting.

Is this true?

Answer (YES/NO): NO